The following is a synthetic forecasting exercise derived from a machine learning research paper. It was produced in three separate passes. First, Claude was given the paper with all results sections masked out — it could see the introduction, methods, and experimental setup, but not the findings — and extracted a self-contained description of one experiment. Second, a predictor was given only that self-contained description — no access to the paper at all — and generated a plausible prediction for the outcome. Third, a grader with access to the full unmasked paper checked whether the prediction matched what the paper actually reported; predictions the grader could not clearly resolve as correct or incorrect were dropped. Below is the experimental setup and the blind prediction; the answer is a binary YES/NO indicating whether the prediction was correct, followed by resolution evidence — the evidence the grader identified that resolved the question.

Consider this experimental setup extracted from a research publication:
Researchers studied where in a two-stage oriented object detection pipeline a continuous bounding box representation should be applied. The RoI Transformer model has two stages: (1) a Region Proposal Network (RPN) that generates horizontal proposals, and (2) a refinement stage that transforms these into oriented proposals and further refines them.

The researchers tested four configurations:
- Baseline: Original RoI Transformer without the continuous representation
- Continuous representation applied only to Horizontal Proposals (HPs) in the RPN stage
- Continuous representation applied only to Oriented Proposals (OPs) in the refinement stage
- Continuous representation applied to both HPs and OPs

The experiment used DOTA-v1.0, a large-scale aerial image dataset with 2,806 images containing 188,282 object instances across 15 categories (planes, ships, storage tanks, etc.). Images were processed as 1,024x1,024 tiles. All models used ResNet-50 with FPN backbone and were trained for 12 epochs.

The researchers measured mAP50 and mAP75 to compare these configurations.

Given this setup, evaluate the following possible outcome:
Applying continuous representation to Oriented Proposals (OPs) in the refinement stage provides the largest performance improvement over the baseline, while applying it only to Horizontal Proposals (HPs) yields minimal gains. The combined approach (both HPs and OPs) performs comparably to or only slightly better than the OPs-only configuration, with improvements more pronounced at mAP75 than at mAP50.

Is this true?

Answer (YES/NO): NO